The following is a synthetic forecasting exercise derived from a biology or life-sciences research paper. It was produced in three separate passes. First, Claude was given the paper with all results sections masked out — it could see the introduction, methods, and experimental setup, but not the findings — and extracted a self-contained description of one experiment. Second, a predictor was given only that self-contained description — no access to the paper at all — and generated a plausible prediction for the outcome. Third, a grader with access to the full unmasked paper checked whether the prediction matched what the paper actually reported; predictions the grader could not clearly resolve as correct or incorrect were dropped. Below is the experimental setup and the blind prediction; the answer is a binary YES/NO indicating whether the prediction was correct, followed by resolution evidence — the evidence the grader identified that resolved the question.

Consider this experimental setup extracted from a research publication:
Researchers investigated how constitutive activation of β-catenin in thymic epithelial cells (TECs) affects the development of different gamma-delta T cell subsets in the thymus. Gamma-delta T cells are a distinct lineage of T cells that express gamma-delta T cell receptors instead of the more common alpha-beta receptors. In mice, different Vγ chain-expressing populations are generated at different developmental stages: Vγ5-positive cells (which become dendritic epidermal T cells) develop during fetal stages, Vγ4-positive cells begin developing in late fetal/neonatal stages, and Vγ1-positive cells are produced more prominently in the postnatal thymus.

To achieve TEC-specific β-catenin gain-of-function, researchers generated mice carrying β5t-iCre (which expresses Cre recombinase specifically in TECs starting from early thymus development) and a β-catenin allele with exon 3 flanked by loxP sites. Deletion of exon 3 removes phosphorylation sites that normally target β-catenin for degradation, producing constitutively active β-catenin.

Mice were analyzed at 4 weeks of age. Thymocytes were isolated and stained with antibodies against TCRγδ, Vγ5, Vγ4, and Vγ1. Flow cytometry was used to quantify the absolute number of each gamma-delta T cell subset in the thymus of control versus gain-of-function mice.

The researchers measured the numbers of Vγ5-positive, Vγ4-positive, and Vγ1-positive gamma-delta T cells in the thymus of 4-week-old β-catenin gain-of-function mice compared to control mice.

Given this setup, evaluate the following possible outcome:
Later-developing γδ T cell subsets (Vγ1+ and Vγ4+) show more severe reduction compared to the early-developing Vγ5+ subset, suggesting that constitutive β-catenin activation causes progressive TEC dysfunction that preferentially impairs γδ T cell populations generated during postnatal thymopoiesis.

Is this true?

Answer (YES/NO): NO